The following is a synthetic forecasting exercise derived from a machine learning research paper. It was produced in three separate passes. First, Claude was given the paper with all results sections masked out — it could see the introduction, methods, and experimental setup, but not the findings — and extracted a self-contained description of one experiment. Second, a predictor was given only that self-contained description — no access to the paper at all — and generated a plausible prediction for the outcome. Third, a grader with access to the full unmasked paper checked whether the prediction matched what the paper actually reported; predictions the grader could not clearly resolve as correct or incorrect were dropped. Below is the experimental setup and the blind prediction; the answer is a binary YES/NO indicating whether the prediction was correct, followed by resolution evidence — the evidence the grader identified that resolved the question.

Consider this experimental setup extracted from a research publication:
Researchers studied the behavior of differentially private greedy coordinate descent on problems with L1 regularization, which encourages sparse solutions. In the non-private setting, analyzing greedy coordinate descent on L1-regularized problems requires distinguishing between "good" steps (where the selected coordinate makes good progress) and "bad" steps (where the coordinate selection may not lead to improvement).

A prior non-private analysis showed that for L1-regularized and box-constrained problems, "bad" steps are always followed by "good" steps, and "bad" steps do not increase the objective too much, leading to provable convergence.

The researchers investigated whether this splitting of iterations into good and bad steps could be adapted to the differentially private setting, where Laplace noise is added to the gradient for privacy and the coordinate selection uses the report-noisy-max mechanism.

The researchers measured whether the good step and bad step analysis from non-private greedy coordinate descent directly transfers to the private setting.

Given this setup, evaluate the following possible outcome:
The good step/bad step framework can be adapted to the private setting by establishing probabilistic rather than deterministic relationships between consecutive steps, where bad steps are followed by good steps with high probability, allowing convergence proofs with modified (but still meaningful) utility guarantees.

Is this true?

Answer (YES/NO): NO